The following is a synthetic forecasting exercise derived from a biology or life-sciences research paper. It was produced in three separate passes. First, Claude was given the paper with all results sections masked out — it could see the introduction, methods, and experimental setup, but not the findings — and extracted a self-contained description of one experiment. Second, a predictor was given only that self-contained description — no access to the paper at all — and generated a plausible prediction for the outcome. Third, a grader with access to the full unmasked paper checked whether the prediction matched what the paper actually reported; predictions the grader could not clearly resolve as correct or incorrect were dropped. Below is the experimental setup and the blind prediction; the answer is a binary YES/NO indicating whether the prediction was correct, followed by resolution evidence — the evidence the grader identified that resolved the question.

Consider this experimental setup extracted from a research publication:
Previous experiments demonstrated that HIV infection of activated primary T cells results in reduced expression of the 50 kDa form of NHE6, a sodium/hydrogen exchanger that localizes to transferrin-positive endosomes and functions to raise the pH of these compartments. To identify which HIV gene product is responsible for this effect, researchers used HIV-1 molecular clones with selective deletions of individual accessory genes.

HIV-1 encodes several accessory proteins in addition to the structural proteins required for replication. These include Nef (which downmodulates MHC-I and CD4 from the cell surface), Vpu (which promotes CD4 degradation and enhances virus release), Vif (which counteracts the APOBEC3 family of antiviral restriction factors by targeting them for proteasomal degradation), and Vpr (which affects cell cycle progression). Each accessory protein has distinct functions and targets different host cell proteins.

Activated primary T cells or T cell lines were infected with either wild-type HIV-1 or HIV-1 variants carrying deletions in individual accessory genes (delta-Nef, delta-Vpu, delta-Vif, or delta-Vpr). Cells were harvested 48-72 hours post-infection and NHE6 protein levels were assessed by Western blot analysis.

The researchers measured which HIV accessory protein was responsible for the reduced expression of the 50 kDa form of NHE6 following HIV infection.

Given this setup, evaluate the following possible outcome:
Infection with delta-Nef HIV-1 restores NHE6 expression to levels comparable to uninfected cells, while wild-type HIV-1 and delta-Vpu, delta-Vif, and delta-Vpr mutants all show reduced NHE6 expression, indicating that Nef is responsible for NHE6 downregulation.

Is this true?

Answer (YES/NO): NO